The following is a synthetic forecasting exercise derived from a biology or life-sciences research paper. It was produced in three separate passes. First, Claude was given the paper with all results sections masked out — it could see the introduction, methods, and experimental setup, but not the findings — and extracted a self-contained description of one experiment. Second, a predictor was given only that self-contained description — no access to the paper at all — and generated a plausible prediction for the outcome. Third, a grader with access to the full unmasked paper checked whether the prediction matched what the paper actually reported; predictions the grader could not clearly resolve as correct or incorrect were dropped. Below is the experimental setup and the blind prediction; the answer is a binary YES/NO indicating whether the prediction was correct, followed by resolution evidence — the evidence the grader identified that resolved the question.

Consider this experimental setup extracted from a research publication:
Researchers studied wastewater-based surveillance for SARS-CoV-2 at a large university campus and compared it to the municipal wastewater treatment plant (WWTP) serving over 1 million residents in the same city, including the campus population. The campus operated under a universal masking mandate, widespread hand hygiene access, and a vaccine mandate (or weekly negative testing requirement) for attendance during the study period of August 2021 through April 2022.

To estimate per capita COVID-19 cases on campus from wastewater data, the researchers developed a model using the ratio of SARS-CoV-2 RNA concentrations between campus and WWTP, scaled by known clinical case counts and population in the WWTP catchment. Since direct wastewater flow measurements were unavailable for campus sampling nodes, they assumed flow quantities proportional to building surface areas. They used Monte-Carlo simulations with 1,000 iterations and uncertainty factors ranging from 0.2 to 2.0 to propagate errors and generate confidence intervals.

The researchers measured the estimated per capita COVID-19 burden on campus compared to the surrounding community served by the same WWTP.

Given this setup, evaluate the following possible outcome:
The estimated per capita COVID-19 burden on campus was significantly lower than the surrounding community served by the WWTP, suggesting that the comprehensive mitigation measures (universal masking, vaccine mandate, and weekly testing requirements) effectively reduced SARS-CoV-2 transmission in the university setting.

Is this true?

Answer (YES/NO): YES